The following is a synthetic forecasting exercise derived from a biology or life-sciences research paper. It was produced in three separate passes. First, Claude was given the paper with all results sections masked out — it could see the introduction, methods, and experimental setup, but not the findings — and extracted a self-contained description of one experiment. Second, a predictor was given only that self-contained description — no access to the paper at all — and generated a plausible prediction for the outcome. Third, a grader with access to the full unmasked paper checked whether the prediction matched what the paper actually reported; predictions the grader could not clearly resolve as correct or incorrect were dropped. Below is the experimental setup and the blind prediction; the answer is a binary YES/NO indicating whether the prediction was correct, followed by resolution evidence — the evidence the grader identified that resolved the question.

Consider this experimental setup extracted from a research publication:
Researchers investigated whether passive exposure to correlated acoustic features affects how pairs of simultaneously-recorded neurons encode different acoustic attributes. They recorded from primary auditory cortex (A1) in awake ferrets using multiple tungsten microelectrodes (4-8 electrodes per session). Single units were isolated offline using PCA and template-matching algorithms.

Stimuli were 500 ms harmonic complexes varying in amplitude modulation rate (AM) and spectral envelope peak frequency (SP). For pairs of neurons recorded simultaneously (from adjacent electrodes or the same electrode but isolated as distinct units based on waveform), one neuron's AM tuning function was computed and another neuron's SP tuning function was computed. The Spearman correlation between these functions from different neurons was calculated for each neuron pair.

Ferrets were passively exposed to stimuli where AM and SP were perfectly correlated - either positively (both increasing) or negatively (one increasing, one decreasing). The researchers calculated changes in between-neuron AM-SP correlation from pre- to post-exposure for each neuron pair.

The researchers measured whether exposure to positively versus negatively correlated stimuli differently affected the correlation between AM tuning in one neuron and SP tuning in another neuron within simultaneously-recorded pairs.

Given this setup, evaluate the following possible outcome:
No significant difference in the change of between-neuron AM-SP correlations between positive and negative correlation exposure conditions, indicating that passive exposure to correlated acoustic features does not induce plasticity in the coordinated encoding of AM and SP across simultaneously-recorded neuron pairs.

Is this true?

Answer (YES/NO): NO